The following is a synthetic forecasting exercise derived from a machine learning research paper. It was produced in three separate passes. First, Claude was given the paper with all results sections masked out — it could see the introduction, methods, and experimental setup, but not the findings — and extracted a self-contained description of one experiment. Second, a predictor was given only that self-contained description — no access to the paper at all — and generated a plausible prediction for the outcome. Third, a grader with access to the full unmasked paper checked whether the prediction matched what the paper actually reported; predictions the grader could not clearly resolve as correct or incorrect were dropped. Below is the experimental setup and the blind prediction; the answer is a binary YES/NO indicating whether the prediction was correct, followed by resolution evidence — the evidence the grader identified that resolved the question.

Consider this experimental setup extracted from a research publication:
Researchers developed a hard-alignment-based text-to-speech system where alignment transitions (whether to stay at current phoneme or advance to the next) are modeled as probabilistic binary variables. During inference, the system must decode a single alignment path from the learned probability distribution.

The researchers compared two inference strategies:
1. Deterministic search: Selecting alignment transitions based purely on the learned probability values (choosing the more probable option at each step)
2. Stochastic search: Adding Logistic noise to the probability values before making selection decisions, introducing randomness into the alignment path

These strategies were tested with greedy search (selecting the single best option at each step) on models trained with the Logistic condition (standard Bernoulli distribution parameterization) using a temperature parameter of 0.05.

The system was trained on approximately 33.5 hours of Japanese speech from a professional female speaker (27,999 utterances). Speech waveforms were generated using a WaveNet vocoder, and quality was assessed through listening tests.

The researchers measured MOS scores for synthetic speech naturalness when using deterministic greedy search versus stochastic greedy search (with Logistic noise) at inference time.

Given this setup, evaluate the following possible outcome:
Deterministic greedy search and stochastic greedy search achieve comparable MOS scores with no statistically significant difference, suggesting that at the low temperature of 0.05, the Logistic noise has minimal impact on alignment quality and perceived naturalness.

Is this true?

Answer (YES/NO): NO